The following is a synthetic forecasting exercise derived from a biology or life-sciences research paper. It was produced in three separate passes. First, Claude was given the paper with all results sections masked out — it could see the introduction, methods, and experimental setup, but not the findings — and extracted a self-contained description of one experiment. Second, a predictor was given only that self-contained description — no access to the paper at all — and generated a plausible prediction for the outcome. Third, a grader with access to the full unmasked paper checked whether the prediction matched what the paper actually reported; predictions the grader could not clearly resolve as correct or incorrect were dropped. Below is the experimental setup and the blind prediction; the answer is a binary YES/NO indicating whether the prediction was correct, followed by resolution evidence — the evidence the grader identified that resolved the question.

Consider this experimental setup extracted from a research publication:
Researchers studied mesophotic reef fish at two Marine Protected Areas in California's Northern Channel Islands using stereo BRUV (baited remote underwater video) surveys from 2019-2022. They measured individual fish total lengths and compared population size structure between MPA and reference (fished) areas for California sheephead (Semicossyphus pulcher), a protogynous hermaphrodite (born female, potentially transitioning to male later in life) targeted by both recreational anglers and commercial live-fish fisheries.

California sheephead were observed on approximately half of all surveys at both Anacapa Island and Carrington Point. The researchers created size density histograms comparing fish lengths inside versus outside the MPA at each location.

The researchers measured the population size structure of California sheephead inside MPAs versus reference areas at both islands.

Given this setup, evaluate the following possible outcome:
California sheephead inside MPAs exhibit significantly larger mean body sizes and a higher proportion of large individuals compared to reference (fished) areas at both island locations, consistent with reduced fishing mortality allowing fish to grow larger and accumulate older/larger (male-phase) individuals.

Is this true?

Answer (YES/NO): YES